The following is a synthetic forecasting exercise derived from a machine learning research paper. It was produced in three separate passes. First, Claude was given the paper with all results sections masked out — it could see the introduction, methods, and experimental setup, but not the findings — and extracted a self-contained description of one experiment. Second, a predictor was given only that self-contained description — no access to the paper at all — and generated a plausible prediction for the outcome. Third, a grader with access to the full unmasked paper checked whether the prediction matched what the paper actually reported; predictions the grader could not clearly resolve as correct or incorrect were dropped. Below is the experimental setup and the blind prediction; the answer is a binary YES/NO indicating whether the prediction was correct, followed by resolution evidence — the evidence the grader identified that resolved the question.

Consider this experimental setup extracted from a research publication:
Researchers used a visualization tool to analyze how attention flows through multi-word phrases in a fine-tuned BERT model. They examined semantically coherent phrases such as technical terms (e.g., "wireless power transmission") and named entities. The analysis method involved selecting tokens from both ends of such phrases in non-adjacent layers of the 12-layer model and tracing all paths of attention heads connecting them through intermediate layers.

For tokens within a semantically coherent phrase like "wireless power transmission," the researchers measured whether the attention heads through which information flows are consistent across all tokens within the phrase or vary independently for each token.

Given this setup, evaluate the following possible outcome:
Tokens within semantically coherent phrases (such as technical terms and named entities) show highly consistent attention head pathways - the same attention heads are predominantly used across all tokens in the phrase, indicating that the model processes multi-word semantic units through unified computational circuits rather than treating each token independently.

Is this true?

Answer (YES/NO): YES